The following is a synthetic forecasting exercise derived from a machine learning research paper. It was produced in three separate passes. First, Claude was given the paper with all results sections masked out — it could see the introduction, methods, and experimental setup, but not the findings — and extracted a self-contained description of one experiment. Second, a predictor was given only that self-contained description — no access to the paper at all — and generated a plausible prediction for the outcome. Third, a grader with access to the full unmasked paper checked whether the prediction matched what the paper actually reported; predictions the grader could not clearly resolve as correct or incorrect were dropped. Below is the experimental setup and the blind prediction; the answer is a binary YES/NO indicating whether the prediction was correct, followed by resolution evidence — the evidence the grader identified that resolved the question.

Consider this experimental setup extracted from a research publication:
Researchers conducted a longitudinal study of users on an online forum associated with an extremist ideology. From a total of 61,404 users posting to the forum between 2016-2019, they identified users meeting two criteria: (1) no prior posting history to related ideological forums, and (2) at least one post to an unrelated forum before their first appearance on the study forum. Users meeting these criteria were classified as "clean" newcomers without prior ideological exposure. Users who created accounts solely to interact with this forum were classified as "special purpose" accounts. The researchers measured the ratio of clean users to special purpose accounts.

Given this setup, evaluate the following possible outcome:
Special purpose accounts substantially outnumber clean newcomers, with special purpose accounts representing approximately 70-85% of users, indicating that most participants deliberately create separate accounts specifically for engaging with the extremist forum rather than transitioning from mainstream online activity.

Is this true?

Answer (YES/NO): NO